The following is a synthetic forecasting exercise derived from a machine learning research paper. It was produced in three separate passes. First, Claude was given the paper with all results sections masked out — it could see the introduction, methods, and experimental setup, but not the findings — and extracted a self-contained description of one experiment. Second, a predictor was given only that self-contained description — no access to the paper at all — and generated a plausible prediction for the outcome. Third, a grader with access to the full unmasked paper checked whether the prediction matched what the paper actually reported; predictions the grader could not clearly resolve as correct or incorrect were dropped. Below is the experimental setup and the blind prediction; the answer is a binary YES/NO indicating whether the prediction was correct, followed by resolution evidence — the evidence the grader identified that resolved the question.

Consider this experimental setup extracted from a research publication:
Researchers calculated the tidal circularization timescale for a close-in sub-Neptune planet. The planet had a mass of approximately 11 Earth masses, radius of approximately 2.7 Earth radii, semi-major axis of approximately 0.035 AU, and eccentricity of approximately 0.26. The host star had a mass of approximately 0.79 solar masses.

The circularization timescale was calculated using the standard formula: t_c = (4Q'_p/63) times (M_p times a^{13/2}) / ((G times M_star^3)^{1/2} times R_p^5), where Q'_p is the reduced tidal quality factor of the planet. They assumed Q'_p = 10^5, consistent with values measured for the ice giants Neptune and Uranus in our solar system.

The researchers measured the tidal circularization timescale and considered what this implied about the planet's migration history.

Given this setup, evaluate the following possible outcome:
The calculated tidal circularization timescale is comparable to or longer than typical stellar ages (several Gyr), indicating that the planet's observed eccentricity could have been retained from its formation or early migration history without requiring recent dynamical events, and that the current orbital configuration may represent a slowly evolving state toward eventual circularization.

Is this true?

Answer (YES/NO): NO